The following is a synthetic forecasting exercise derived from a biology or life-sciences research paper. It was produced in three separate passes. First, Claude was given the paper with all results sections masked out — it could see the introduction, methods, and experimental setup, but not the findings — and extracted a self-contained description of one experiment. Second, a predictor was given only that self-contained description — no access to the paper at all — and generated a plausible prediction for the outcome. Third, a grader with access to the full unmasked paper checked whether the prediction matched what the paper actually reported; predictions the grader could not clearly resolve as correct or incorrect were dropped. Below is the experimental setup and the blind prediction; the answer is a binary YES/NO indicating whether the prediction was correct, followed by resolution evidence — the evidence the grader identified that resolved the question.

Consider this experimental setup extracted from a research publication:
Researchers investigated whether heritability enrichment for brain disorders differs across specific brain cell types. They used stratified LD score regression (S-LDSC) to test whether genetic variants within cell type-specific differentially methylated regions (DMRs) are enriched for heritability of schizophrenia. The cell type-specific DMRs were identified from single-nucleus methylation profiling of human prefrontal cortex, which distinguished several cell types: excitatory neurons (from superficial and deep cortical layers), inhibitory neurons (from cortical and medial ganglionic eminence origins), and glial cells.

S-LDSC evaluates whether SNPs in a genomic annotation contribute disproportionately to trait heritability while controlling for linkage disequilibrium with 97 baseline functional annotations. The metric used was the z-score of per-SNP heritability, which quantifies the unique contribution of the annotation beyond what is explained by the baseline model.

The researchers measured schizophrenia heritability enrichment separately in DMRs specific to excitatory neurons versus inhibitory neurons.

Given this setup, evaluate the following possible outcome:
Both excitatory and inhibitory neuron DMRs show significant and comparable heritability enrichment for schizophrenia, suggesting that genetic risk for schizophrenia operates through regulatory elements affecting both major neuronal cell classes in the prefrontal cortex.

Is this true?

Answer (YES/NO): NO